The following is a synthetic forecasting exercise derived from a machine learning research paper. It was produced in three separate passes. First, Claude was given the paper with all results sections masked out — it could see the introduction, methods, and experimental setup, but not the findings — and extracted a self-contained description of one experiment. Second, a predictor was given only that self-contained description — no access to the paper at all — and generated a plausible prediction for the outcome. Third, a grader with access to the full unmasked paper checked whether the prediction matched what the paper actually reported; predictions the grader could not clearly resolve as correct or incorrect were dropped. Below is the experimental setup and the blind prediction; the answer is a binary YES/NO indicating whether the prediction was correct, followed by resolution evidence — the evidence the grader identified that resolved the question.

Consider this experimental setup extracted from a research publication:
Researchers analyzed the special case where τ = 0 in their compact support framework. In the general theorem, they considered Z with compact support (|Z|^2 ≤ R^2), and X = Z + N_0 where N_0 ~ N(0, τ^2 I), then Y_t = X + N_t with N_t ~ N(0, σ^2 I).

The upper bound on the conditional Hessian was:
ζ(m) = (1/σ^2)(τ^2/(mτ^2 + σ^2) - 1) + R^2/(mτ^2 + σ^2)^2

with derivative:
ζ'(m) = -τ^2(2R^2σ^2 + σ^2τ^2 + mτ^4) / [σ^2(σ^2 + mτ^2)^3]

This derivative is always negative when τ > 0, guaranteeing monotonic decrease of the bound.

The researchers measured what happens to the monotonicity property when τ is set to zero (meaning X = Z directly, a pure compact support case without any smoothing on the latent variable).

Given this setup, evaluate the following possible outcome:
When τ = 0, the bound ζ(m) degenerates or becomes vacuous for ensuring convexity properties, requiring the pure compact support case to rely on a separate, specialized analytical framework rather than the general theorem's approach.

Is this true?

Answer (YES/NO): NO